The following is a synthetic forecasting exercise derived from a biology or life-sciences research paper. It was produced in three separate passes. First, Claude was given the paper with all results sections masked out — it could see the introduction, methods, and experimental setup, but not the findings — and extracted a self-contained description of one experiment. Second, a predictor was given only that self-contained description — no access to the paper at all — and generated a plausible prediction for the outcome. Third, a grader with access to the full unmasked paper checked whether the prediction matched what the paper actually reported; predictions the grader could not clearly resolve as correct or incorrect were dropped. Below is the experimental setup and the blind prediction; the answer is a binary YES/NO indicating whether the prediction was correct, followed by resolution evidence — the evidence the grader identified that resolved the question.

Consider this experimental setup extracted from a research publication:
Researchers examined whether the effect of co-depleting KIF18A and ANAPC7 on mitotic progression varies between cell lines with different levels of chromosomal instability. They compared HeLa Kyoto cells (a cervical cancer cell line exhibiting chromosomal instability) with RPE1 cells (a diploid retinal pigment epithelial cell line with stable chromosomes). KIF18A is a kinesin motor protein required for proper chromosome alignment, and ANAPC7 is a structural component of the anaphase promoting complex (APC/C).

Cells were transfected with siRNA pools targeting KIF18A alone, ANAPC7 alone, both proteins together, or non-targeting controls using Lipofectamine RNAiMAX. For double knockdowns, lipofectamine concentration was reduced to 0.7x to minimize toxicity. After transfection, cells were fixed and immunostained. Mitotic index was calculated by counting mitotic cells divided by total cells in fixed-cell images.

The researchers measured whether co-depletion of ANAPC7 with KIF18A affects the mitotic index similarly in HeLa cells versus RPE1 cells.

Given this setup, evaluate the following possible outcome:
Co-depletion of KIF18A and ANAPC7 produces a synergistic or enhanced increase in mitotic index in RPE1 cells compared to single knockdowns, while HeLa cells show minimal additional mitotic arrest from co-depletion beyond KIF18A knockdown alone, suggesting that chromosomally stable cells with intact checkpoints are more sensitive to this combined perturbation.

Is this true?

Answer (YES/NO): NO